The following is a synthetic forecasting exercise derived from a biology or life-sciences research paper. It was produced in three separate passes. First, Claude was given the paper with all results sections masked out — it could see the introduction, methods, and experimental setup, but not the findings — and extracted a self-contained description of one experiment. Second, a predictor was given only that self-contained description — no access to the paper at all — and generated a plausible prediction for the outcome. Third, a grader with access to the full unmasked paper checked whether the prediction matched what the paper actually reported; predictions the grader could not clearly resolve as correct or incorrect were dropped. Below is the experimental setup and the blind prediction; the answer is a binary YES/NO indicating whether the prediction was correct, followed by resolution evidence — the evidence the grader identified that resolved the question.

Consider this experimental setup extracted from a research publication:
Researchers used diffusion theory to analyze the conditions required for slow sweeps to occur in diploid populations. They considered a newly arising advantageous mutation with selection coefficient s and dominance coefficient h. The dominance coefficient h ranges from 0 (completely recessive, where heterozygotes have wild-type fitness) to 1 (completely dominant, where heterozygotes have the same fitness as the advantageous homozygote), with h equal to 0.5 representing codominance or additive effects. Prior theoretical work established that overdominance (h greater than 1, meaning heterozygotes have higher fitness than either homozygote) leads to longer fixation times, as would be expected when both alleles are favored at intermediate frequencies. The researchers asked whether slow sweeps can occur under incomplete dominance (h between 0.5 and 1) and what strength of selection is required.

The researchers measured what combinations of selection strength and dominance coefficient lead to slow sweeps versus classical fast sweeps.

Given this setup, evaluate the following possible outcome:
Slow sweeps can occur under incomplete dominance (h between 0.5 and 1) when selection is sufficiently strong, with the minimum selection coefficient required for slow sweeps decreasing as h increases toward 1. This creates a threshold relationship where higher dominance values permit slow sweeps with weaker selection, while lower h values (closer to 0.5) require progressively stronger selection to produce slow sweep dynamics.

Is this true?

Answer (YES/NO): NO